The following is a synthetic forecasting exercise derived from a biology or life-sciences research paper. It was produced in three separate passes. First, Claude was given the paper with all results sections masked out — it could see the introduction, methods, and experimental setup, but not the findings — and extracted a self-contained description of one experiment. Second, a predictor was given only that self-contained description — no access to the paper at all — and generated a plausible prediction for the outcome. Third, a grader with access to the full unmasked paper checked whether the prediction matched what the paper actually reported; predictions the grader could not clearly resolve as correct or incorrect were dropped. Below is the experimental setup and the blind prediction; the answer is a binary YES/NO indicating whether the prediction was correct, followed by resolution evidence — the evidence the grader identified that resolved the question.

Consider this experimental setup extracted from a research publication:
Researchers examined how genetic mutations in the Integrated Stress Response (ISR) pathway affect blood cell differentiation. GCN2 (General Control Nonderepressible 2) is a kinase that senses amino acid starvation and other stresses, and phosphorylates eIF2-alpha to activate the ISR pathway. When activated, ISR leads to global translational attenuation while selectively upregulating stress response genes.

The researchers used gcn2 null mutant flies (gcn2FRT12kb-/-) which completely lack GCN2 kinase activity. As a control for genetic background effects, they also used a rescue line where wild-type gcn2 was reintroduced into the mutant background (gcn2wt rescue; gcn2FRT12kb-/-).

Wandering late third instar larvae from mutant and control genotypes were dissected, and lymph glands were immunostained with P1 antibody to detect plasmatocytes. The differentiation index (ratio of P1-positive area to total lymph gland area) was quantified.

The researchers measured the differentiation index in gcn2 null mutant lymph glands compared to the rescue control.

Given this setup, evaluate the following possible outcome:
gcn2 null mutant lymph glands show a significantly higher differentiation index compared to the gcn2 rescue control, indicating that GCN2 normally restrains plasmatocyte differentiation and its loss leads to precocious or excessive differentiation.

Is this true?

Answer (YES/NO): YES